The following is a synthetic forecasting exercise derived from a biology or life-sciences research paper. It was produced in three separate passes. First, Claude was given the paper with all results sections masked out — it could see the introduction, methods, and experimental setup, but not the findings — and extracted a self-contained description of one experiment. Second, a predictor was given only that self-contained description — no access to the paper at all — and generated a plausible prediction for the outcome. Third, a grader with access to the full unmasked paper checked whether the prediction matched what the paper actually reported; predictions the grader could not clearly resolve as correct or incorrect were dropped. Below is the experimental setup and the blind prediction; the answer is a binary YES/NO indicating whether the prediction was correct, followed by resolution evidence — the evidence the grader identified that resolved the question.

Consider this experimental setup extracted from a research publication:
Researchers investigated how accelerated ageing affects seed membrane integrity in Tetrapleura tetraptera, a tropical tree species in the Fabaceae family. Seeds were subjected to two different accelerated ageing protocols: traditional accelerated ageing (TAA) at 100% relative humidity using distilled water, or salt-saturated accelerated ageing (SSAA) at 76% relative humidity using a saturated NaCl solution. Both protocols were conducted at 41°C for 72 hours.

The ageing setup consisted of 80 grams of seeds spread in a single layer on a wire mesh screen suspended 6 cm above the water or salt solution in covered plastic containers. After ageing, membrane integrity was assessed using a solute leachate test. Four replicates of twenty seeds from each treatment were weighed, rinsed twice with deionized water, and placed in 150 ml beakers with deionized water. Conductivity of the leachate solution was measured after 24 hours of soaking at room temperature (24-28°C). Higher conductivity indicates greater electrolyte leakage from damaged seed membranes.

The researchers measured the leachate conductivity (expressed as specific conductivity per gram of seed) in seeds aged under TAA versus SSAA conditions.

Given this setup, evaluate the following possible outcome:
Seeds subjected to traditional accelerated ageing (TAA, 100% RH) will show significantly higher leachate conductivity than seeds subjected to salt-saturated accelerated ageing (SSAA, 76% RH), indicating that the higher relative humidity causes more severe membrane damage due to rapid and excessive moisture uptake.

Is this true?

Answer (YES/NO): YES